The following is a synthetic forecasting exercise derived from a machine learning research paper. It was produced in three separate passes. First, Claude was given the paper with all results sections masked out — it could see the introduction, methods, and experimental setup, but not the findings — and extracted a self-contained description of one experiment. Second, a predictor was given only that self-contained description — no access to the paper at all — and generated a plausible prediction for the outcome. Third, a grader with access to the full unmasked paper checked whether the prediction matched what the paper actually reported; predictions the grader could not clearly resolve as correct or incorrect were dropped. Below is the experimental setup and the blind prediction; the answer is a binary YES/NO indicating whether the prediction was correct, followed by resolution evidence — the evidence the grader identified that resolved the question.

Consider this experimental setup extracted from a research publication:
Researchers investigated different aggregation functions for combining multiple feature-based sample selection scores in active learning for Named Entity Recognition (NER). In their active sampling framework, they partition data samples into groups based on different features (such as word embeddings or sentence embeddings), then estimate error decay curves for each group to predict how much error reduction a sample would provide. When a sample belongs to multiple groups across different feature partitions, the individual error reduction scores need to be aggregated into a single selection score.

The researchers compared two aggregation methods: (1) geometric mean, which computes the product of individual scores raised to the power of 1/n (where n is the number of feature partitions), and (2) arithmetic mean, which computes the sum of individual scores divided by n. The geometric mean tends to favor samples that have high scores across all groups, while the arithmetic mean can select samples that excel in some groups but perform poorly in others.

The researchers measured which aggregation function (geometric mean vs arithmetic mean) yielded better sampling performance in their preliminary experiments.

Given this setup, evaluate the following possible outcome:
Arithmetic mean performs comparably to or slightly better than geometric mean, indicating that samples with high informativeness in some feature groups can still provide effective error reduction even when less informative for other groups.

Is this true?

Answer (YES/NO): NO